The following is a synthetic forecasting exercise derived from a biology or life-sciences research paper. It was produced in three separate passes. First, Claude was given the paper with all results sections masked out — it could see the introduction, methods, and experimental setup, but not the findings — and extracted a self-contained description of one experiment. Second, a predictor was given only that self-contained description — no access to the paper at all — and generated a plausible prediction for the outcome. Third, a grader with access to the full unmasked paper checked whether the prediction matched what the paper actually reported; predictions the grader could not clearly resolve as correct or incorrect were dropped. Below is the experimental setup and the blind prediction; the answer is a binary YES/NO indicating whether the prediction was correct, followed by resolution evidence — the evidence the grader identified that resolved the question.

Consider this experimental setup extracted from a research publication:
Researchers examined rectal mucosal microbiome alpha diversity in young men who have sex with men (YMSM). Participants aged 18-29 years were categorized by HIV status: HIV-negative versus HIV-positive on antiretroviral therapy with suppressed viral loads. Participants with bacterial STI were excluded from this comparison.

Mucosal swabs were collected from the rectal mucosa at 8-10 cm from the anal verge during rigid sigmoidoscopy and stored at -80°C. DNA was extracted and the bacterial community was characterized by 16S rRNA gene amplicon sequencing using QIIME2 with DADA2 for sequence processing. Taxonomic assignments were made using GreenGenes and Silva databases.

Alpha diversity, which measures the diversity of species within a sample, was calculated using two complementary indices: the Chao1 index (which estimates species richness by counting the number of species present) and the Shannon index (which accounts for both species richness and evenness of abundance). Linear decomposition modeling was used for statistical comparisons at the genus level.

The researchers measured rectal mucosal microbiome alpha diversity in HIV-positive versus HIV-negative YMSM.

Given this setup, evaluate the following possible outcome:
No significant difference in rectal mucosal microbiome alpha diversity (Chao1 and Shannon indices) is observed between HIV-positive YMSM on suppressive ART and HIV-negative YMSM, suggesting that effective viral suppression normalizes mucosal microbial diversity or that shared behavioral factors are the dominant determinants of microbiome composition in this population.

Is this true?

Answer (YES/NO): YES